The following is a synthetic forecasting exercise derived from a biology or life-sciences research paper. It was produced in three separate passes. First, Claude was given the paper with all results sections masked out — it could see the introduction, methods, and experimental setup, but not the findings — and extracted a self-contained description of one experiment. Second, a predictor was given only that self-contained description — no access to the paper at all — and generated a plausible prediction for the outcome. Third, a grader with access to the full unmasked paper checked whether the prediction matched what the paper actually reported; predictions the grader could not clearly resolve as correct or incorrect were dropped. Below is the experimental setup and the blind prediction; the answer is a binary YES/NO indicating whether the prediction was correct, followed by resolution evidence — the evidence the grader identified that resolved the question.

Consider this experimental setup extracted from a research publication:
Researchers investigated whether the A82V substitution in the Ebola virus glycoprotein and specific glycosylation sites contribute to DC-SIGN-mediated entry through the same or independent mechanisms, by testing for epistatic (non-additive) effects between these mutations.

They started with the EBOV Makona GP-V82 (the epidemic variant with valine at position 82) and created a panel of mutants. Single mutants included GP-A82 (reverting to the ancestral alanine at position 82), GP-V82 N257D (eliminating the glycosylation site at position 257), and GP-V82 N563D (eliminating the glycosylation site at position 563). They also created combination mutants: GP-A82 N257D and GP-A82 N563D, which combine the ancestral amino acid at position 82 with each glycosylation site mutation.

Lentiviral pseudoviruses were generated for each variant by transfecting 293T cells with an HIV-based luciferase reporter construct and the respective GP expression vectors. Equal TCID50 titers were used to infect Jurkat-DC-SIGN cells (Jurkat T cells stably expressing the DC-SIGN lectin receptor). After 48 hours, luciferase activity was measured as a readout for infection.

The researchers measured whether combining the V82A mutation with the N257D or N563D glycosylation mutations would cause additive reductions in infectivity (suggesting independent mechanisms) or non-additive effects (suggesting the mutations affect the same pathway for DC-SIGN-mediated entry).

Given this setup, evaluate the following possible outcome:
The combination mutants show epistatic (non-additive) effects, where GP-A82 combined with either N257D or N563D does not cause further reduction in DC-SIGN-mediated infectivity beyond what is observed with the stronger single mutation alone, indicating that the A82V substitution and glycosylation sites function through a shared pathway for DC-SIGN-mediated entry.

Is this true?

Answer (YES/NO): YES